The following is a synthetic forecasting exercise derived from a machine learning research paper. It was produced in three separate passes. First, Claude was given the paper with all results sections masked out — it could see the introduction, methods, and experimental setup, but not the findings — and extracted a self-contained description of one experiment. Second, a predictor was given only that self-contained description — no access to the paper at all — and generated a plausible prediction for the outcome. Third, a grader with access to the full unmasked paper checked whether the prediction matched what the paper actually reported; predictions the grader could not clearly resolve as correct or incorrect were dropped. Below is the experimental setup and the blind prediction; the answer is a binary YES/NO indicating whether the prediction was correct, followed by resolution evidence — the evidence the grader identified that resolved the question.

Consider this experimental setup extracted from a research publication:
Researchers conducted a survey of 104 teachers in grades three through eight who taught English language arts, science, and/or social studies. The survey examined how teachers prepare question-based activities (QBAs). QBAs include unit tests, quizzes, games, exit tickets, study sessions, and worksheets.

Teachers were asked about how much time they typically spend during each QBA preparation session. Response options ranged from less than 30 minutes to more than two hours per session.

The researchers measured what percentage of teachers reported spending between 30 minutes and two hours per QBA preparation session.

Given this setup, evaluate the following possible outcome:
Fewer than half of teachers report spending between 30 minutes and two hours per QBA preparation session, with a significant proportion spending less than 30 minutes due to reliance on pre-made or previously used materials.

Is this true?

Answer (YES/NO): NO